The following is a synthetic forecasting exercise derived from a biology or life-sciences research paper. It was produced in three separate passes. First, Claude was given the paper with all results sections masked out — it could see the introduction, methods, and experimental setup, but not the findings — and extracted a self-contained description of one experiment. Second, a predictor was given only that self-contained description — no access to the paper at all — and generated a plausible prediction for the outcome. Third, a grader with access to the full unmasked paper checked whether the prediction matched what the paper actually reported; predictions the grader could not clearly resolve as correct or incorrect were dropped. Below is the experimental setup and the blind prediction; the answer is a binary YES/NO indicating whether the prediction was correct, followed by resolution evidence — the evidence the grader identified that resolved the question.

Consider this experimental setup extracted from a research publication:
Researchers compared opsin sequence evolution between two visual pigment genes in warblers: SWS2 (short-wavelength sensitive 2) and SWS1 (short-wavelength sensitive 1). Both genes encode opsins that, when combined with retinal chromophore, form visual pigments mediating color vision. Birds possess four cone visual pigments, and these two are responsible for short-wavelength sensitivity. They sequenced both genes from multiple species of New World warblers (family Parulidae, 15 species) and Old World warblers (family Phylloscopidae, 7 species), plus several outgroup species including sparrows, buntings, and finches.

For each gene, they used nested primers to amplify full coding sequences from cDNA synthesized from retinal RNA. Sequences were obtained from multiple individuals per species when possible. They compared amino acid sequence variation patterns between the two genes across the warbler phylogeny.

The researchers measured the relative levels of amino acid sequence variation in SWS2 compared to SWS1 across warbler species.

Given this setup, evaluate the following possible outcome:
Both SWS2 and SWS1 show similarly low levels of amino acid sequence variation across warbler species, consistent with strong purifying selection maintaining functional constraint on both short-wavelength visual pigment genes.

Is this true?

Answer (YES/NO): NO